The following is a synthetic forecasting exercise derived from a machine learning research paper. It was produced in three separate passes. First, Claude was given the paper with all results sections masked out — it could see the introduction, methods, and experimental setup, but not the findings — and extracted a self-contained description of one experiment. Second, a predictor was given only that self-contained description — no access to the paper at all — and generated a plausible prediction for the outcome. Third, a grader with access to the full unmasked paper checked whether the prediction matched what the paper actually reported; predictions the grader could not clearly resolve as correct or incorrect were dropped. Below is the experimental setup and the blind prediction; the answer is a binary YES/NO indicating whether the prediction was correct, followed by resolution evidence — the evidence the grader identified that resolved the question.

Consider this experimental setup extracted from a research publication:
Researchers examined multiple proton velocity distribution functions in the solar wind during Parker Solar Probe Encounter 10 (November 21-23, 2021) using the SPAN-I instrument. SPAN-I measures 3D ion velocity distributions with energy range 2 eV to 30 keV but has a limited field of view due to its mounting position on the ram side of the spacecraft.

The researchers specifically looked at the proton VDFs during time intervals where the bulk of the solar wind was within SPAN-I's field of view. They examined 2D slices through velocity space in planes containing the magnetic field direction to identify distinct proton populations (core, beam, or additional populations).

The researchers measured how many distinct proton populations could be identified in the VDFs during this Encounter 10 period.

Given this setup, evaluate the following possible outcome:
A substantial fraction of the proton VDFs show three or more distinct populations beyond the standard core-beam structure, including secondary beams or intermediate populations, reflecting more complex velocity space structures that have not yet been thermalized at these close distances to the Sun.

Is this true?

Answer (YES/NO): NO